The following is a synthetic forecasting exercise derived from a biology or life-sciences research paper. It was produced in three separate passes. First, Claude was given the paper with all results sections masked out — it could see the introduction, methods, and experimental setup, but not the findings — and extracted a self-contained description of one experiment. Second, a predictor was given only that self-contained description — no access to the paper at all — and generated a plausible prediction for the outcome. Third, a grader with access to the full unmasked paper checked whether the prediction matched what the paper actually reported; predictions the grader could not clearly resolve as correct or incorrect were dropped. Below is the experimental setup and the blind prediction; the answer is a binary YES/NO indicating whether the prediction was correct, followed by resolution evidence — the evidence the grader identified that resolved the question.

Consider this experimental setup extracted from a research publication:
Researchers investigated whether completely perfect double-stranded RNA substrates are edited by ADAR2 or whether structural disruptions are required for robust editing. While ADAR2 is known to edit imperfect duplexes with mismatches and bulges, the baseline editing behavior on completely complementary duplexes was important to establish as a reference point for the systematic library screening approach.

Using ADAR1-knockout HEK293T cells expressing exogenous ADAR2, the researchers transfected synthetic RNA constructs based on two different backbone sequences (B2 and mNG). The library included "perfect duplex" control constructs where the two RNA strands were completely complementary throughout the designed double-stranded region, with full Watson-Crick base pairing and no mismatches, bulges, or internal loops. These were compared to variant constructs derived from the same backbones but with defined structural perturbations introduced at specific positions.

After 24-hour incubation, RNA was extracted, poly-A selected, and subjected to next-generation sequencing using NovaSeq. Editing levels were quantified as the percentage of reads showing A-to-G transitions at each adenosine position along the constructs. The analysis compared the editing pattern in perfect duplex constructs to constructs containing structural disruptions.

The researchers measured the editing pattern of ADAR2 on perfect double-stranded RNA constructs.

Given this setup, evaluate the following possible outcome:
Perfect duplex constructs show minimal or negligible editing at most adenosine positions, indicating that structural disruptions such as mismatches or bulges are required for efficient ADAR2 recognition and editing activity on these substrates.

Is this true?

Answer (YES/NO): NO